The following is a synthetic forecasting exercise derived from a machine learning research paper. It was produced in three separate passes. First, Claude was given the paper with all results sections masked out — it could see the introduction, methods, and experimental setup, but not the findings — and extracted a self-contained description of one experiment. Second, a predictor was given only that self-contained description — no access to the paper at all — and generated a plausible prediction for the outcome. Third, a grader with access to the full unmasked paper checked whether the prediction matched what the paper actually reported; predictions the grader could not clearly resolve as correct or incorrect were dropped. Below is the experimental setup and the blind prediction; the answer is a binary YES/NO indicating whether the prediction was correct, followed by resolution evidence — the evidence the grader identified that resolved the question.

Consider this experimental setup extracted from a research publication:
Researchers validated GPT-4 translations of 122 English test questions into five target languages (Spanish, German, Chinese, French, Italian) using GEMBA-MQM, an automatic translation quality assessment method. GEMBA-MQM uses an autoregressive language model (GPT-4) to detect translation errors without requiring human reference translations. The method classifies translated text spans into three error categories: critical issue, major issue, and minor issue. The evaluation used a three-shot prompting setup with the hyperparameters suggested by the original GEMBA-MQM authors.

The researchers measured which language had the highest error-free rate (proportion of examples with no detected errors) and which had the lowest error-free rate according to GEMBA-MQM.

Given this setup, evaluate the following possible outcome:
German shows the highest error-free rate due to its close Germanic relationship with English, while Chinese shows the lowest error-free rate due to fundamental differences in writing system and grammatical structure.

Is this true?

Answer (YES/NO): NO